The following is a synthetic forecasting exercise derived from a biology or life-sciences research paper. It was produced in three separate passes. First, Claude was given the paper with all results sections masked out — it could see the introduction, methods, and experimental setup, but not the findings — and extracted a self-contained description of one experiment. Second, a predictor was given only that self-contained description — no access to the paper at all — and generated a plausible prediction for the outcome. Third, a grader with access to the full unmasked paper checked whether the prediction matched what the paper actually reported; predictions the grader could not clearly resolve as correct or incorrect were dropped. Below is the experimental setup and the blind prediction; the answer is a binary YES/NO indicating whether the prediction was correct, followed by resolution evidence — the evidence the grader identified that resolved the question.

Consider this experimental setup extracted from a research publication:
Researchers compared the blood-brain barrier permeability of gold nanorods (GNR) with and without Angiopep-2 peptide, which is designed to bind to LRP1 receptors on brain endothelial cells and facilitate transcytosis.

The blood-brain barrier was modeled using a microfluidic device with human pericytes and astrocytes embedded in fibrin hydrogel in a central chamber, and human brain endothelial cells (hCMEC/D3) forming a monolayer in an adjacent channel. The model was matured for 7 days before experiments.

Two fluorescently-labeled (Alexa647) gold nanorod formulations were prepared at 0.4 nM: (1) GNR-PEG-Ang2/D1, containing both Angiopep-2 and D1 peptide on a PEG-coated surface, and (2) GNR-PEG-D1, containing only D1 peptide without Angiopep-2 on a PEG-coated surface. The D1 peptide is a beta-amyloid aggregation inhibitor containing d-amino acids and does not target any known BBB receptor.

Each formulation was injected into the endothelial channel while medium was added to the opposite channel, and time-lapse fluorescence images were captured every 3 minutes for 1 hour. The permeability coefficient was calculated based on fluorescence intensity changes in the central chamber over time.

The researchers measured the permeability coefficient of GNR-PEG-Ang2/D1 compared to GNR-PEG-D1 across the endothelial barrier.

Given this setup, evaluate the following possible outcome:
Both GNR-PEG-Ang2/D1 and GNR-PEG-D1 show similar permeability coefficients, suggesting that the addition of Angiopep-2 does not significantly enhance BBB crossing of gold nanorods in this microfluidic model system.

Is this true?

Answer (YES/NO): NO